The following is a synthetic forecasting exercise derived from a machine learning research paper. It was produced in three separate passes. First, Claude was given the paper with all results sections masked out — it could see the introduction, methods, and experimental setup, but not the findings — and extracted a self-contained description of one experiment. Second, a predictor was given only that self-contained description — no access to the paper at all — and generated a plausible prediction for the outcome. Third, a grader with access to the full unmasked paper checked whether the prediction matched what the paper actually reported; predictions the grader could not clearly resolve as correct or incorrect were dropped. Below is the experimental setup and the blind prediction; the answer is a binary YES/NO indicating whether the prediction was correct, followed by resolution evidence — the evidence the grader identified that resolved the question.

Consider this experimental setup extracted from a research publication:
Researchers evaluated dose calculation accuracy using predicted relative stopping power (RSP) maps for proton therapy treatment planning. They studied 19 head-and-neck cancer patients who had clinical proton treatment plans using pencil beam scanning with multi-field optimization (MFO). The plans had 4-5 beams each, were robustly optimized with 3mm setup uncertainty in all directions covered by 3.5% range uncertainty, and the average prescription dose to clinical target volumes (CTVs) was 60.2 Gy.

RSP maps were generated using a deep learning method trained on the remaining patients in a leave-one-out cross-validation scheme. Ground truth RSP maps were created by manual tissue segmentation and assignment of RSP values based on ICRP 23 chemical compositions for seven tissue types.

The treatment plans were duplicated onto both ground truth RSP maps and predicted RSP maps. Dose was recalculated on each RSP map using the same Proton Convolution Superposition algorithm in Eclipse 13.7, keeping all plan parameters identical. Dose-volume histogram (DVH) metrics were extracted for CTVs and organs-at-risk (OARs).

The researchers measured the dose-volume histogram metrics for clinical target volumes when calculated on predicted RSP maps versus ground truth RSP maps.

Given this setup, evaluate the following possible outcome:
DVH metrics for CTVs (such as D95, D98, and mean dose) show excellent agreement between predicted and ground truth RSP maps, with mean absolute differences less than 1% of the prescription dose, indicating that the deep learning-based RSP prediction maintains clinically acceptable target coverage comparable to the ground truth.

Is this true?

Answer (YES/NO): YES